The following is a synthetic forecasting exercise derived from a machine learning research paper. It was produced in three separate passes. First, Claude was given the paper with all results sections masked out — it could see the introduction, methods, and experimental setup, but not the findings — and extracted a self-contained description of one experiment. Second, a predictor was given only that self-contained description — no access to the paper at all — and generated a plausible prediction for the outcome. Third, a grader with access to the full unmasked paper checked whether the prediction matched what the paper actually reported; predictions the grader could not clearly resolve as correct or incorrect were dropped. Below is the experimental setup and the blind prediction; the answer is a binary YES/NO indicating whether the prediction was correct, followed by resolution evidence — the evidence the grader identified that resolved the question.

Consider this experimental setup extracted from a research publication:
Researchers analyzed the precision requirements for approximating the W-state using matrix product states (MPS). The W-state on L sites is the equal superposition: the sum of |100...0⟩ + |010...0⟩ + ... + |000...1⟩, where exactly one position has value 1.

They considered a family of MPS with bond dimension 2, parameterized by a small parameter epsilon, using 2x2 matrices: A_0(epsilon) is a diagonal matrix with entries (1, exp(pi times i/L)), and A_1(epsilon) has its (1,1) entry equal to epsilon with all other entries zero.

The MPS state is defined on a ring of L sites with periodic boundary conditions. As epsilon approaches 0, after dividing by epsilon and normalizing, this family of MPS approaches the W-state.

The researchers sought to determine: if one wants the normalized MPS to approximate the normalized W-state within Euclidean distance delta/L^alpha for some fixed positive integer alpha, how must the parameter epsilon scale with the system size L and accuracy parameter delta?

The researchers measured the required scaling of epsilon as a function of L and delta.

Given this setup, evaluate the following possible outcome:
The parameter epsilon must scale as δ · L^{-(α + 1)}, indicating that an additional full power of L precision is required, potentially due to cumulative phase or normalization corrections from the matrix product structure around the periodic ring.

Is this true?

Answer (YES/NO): NO